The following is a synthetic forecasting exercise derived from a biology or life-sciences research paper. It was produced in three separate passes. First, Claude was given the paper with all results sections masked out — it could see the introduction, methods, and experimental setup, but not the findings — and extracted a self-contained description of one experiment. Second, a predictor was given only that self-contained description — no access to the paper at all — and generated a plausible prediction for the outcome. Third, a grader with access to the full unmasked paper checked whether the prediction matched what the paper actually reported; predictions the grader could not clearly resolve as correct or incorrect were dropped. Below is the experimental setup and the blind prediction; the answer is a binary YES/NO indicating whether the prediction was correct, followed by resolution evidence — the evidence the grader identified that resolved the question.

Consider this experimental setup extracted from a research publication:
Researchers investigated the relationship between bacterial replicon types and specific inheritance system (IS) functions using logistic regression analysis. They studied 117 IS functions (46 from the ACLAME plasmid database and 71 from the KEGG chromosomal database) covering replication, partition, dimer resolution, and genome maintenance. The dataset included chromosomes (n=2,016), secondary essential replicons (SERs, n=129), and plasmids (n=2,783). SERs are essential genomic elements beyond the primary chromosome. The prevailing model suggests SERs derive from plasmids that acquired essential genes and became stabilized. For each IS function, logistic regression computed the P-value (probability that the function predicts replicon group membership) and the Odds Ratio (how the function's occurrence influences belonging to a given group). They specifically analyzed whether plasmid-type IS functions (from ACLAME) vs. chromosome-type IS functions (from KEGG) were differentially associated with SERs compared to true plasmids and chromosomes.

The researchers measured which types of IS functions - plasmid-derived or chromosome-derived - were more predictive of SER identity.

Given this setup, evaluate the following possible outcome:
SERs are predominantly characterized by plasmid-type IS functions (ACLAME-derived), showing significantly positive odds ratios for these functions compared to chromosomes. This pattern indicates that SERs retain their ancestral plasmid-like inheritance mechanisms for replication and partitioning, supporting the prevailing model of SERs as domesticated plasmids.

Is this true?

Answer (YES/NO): NO